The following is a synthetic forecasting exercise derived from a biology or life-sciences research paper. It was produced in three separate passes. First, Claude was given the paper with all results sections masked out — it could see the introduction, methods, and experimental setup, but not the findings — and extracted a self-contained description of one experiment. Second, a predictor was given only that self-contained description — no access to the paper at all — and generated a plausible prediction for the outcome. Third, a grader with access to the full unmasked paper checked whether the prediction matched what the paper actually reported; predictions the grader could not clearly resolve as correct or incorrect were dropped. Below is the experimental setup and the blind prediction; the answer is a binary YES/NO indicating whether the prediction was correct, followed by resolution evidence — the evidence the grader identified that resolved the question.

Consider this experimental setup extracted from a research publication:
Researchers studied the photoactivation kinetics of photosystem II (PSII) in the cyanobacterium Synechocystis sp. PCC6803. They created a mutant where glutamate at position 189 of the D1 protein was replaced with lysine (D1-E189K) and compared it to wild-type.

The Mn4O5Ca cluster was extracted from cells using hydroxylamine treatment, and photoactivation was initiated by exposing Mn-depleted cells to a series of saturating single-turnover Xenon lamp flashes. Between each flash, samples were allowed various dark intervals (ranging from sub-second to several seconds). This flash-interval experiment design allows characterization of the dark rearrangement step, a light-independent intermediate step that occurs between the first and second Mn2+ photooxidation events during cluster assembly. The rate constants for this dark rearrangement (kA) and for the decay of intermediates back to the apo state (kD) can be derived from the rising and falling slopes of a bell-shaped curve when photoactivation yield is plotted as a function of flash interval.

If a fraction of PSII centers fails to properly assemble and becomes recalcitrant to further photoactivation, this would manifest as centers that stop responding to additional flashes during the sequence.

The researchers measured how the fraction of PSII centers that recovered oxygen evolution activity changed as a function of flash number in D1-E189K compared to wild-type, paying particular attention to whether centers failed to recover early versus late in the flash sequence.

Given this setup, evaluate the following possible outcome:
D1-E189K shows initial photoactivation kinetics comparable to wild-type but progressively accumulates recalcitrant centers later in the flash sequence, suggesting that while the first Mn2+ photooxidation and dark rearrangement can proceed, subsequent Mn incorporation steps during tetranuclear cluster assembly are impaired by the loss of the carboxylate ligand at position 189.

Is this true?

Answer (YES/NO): NO